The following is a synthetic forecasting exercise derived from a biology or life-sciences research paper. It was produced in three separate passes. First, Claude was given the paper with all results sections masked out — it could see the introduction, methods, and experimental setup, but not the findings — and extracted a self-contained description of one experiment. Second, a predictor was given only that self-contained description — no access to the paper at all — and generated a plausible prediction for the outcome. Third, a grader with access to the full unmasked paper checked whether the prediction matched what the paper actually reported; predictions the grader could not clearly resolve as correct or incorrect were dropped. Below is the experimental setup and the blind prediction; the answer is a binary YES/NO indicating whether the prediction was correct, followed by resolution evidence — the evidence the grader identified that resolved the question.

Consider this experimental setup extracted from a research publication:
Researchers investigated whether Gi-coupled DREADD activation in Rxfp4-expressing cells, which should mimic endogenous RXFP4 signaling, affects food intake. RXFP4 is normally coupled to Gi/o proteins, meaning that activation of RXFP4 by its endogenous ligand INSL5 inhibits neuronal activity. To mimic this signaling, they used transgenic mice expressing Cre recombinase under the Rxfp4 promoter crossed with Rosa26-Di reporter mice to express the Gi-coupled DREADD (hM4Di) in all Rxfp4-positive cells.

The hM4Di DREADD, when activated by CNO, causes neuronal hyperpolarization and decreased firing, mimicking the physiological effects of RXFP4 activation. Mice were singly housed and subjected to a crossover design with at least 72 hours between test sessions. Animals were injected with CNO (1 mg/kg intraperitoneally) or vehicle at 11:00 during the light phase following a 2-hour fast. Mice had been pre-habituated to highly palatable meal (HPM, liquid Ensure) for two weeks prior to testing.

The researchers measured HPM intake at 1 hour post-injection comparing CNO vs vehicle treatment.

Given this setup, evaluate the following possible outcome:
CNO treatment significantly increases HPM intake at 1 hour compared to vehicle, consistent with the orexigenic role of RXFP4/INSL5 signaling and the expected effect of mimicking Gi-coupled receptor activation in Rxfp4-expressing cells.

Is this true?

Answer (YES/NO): YES